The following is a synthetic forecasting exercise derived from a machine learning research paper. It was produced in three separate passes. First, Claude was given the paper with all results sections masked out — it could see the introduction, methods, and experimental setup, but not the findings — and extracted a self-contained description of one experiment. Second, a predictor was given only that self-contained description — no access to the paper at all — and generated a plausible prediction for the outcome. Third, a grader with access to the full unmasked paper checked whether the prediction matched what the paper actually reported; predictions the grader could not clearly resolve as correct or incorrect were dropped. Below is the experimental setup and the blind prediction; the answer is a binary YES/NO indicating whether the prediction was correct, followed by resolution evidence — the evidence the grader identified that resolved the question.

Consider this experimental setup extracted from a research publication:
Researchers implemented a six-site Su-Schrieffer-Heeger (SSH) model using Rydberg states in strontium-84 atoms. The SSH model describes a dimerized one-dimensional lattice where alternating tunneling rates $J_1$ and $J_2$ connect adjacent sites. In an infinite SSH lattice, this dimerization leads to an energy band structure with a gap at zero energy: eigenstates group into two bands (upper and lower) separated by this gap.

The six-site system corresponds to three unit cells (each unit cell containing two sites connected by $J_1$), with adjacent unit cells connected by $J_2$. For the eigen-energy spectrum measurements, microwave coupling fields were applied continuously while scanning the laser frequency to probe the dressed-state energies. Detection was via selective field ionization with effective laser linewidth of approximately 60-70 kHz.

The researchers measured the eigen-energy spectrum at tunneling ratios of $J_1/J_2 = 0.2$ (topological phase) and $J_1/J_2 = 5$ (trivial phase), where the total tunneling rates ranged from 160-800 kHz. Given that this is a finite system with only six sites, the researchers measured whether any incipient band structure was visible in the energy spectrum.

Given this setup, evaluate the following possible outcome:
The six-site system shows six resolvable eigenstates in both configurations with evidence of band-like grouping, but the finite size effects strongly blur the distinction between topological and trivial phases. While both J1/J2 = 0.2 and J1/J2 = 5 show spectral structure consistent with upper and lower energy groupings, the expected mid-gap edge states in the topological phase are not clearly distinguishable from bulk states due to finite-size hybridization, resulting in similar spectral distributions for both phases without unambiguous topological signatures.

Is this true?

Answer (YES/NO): NO